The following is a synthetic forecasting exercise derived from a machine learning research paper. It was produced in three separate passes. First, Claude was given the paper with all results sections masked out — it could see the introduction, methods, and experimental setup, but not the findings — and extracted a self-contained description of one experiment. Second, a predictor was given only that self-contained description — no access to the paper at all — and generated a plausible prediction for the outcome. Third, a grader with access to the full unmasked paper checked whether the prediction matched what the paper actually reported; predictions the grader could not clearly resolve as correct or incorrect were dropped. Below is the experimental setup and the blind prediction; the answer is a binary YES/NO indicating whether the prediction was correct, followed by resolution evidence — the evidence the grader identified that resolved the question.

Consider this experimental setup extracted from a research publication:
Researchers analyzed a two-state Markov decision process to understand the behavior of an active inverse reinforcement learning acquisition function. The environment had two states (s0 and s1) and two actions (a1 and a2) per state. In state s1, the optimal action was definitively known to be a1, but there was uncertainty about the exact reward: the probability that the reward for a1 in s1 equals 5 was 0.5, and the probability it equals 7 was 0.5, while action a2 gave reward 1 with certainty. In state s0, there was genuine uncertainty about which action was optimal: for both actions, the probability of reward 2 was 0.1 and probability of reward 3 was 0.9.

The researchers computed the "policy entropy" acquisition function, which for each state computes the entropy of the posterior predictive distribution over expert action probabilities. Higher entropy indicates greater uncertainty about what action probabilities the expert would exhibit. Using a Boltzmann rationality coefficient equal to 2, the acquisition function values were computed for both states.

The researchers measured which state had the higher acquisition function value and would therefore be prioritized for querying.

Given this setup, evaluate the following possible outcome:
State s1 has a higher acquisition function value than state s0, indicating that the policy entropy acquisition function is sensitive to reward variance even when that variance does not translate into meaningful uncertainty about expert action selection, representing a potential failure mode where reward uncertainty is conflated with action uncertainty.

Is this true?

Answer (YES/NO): YES